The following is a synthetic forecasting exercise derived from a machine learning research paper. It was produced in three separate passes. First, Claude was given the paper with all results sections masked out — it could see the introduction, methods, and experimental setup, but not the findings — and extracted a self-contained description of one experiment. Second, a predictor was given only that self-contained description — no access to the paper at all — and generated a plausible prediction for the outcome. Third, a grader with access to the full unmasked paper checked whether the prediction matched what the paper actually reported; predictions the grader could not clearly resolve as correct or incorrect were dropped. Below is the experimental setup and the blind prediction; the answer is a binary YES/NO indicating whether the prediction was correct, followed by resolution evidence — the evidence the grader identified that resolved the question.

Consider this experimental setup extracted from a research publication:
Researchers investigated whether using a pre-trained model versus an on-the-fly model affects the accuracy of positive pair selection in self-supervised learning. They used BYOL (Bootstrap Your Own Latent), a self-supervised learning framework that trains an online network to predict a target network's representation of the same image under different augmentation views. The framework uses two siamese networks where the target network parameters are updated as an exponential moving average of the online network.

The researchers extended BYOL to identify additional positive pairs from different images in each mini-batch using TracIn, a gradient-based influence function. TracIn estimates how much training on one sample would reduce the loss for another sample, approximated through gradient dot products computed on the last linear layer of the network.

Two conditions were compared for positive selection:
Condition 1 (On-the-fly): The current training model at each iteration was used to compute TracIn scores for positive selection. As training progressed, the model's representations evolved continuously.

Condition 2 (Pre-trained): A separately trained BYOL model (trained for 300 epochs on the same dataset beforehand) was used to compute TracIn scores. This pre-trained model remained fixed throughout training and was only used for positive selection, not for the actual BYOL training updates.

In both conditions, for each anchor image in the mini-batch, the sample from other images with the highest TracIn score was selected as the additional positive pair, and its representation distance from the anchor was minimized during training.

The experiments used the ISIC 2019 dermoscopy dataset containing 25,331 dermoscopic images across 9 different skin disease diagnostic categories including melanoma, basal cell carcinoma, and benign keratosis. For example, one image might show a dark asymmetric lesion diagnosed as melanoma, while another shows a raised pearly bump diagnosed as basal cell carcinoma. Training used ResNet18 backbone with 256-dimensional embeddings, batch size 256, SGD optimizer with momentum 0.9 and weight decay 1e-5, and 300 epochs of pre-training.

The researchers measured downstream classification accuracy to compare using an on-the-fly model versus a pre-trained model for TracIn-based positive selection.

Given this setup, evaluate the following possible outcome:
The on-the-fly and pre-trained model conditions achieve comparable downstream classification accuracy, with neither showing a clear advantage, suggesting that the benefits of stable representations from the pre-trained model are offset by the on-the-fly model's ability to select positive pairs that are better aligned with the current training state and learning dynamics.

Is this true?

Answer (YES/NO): NO